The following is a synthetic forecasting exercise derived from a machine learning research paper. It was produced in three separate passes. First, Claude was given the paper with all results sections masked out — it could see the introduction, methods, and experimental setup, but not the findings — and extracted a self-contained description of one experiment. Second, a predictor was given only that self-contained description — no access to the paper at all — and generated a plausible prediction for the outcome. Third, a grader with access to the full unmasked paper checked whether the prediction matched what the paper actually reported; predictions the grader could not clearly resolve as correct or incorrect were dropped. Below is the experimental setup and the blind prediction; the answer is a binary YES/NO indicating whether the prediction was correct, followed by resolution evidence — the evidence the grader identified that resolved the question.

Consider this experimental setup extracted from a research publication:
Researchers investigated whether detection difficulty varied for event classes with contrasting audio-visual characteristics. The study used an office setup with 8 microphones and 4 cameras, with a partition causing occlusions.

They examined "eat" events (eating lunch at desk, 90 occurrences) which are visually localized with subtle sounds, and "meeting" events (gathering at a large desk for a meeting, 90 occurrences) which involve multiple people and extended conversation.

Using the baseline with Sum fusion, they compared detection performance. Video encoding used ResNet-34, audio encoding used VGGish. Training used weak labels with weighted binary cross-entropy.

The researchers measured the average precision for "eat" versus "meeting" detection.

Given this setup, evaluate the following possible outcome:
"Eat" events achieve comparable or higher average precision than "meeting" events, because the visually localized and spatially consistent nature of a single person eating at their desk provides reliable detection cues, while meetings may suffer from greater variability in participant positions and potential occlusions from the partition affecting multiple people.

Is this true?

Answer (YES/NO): YES